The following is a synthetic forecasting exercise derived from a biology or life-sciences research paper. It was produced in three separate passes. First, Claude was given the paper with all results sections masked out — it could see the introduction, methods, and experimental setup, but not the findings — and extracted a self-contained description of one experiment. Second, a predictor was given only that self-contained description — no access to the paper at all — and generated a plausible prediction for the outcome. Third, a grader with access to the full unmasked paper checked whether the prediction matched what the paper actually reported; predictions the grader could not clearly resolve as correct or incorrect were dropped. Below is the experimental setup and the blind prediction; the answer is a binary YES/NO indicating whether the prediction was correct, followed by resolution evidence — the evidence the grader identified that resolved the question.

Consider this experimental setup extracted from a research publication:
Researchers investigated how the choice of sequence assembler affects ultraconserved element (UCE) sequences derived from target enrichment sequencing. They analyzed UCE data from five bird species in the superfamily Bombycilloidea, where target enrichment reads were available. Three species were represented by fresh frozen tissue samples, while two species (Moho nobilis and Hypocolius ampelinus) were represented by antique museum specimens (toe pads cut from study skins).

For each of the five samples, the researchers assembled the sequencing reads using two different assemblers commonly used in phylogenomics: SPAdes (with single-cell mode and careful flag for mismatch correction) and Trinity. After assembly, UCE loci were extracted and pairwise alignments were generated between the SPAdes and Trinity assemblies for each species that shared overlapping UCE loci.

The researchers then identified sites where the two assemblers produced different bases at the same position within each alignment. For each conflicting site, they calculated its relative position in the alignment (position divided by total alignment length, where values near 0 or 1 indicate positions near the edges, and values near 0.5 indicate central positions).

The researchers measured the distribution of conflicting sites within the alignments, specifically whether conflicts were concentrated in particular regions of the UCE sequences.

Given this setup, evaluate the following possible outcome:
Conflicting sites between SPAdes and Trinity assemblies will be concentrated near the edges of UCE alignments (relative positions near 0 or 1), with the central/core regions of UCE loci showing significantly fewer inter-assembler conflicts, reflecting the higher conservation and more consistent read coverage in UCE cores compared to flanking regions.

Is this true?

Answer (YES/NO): YES